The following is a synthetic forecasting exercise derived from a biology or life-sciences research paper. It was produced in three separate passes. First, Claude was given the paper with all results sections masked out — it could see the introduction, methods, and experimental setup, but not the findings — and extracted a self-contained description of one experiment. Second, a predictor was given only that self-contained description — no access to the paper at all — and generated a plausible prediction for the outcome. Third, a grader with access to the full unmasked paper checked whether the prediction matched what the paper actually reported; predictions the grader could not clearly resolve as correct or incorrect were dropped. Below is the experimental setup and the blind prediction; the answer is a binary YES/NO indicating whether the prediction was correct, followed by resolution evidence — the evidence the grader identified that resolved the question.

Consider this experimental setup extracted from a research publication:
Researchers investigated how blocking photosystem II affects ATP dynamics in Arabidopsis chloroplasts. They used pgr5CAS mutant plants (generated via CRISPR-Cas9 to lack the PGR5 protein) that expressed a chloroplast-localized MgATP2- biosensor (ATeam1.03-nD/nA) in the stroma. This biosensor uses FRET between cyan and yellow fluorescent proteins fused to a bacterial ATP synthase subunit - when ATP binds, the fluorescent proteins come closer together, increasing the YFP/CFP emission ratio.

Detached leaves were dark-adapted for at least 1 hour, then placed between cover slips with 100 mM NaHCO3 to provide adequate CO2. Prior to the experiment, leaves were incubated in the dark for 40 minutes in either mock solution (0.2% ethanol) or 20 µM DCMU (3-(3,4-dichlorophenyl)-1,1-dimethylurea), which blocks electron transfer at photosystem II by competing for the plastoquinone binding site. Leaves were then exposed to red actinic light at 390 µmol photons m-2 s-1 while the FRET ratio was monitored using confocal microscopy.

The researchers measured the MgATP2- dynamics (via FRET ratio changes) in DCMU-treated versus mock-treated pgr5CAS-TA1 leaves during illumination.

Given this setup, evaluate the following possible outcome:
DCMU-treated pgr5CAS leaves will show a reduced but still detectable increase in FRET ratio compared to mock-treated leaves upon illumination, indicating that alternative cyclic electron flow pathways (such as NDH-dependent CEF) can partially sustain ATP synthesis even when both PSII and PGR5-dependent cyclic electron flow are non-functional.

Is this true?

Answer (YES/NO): NO